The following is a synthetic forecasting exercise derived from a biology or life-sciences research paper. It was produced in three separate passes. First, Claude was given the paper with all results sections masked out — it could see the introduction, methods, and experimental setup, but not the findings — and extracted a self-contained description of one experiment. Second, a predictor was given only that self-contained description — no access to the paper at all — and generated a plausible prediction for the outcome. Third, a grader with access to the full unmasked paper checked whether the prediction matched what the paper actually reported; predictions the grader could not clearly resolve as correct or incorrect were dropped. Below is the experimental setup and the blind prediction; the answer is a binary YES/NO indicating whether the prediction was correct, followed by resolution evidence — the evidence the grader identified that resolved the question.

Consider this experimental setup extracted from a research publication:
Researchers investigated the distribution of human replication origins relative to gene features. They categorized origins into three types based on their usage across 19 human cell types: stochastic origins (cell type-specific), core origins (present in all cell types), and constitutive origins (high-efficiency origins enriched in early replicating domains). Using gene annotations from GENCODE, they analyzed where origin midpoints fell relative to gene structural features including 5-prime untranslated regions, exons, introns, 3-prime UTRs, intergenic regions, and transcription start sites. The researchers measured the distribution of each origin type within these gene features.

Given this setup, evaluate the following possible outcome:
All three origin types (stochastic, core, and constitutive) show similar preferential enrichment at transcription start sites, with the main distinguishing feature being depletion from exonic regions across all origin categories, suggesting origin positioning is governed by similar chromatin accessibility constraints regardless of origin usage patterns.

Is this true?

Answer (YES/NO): NO